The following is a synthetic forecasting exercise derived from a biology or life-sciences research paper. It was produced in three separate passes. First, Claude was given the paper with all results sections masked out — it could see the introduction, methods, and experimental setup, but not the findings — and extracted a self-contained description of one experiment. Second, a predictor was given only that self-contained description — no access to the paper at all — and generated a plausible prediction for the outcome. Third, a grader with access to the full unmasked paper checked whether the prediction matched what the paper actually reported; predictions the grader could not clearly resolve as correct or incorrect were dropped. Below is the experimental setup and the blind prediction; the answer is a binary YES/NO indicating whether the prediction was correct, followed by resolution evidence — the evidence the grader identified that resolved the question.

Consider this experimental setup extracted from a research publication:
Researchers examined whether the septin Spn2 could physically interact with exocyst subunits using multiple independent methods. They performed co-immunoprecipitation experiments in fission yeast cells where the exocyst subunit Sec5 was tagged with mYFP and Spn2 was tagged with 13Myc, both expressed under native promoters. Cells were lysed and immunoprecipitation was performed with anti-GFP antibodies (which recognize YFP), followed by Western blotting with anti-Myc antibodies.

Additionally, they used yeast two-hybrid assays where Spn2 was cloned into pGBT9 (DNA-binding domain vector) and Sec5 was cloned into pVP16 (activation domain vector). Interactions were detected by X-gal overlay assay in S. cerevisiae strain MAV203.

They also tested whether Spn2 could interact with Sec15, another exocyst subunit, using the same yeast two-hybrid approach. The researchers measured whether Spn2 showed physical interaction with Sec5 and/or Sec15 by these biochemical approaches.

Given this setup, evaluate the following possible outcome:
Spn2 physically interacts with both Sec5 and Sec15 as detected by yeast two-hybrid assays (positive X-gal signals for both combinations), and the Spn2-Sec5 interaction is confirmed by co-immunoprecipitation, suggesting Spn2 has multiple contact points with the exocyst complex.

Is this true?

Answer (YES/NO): NO